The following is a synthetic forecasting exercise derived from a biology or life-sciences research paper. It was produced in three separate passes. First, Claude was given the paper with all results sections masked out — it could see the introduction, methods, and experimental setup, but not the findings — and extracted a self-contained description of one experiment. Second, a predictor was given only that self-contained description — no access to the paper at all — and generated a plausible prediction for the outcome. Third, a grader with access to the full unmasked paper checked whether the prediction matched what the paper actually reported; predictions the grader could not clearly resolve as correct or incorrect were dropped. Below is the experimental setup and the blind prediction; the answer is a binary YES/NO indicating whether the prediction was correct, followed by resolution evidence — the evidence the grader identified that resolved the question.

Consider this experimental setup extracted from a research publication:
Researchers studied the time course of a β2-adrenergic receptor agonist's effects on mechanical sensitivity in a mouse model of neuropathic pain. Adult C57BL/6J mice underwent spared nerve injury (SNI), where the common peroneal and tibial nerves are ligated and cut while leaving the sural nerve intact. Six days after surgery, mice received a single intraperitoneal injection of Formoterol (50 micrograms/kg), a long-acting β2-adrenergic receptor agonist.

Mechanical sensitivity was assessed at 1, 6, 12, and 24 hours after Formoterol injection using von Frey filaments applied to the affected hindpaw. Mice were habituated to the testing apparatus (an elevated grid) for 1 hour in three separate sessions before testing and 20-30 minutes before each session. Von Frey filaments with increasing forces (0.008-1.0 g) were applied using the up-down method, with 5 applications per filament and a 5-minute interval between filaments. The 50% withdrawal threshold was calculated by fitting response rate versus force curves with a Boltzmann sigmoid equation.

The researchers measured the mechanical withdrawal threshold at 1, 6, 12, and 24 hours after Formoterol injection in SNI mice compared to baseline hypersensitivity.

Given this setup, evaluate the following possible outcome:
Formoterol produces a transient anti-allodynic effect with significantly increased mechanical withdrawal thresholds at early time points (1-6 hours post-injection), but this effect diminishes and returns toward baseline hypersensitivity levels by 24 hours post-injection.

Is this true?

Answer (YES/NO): NO